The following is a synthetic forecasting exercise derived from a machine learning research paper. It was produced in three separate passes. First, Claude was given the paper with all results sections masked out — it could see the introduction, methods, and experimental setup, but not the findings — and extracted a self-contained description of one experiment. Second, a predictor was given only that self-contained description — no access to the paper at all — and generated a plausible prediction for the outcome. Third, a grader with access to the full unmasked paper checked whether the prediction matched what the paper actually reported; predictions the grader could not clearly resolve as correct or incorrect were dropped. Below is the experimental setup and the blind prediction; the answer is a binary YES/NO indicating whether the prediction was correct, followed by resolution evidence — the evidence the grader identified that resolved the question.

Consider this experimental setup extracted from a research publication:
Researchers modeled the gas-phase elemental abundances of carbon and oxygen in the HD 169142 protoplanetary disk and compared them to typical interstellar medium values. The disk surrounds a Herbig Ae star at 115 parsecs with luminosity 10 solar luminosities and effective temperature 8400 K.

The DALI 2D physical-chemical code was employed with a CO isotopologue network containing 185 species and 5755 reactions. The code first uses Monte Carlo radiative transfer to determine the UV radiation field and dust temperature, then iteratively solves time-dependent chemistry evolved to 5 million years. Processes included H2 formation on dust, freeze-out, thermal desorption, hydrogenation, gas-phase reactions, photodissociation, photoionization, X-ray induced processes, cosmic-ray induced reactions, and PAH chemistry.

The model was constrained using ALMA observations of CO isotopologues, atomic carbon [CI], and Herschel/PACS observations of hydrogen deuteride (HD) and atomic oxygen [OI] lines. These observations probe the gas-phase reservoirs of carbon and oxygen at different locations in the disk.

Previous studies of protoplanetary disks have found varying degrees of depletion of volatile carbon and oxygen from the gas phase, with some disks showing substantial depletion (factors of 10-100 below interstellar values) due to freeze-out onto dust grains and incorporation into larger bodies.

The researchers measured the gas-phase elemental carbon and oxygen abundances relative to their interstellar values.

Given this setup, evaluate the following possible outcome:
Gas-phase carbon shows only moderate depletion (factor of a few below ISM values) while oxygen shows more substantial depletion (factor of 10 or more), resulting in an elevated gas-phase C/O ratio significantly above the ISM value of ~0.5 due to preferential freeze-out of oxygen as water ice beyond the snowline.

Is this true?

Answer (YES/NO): NO